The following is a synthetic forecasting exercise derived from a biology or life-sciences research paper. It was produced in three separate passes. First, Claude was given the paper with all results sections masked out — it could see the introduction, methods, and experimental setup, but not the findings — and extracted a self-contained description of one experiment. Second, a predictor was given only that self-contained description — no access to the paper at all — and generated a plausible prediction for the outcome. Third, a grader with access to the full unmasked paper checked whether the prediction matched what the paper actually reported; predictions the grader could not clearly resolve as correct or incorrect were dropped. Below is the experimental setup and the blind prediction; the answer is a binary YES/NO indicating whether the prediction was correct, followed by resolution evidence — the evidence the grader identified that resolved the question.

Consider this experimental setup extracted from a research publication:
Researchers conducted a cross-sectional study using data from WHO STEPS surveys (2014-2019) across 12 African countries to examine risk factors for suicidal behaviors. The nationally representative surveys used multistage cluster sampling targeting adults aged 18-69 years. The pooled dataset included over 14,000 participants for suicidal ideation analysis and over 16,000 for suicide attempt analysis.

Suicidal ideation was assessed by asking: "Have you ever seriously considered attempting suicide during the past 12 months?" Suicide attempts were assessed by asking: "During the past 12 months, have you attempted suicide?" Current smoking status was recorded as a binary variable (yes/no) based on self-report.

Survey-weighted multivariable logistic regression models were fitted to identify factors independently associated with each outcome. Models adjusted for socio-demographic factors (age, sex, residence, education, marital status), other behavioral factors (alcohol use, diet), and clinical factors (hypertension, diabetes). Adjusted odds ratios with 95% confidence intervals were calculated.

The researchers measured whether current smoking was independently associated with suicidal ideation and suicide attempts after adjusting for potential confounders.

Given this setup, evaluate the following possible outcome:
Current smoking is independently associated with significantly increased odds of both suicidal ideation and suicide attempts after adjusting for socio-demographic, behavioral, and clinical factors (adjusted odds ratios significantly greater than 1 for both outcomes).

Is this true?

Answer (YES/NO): NO